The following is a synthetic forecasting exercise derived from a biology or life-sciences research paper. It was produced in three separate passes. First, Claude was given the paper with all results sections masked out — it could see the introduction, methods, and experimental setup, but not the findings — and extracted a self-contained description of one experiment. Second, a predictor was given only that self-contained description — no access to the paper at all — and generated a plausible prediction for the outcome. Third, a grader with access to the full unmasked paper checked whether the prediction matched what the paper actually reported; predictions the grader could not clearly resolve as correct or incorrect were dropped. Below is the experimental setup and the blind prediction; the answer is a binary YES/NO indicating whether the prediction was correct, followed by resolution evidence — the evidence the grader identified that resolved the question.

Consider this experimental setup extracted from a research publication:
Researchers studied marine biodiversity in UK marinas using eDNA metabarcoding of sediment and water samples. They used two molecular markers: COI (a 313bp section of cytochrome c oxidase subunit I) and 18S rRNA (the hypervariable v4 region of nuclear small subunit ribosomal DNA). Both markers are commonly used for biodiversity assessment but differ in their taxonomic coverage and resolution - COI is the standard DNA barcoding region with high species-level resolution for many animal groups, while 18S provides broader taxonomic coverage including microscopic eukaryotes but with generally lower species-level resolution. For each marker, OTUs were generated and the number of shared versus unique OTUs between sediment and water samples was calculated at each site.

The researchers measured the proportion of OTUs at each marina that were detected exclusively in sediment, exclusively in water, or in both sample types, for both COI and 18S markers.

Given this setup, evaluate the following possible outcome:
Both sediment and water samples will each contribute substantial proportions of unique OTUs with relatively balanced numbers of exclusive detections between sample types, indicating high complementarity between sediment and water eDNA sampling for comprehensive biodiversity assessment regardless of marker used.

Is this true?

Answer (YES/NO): NO